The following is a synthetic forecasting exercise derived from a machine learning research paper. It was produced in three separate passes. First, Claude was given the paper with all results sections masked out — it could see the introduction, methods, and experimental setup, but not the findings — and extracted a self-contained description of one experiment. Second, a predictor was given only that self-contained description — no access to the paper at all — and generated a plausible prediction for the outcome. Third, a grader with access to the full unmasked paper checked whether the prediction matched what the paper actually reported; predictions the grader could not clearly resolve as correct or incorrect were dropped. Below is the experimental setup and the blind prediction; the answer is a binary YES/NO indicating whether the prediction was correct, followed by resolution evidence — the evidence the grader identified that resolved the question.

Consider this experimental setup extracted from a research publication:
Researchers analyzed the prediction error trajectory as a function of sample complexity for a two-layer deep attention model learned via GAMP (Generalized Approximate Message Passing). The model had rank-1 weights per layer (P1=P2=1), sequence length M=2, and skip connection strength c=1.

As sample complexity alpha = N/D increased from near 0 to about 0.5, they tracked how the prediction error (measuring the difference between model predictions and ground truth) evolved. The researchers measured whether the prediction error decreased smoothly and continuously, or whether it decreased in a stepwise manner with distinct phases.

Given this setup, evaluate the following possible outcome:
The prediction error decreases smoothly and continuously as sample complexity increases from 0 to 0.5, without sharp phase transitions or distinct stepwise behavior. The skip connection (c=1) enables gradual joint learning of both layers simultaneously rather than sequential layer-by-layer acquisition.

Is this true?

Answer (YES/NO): NO